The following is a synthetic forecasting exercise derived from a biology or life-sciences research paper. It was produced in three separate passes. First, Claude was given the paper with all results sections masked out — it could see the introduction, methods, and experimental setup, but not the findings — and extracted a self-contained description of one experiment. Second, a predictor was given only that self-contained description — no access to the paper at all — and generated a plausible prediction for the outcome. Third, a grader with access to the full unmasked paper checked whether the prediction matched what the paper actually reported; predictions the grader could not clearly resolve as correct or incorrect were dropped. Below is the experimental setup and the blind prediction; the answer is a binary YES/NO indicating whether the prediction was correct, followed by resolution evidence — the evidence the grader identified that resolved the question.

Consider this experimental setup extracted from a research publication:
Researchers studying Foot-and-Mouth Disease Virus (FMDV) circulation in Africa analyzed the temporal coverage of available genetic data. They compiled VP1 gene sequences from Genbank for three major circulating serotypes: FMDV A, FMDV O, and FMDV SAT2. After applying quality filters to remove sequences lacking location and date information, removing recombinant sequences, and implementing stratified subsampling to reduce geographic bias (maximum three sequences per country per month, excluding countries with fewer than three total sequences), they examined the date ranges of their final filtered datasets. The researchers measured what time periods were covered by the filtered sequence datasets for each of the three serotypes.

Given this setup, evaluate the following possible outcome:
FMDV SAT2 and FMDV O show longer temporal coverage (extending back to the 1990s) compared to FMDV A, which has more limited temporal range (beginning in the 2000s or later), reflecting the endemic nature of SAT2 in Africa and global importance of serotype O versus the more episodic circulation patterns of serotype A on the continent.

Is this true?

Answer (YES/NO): NO